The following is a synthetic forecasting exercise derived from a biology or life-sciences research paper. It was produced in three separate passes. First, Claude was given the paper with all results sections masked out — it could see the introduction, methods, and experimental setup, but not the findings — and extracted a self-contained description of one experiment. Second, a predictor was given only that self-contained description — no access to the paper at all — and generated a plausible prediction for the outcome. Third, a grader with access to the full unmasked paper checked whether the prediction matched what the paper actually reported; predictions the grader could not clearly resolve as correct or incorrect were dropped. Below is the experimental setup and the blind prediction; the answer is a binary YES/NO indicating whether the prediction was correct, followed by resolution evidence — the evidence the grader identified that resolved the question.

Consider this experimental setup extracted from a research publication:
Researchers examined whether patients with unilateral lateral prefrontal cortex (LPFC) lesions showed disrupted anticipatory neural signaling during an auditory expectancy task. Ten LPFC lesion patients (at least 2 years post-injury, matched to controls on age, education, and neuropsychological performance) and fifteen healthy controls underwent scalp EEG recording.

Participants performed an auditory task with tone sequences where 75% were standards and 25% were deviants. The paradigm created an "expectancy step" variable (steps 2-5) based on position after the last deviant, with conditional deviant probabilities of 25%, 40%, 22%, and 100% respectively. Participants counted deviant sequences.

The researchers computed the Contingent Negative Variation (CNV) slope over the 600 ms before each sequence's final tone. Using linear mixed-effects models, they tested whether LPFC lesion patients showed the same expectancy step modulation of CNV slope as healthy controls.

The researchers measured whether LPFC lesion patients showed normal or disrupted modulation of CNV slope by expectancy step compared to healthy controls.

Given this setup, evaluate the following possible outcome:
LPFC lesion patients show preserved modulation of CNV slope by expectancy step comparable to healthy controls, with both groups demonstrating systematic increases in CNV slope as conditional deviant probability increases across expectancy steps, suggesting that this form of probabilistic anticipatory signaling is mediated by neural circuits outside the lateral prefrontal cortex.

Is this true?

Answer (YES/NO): NO